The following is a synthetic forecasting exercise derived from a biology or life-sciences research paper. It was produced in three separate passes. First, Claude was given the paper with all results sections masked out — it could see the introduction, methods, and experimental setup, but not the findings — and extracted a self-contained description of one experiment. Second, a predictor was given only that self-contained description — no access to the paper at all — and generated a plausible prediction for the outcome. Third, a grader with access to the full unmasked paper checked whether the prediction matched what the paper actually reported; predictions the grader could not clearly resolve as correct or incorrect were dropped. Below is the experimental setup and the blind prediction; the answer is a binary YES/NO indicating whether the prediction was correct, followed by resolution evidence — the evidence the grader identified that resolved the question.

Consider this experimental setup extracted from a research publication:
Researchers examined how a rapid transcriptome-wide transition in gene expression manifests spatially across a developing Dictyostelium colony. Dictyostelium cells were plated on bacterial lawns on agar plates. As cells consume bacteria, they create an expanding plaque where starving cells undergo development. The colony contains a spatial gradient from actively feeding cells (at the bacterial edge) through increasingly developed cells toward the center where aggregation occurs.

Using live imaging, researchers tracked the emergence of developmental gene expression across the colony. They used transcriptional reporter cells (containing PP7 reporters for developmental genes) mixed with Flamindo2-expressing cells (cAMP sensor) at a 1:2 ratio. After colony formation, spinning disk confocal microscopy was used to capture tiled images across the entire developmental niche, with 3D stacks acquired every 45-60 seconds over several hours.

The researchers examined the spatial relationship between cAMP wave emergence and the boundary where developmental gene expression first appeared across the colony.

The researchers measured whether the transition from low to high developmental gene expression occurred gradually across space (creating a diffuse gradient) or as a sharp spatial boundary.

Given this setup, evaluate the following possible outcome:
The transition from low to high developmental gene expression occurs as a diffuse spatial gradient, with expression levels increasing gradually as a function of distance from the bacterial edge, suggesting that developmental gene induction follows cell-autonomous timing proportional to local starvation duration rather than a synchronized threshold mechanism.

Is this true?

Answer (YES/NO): NO